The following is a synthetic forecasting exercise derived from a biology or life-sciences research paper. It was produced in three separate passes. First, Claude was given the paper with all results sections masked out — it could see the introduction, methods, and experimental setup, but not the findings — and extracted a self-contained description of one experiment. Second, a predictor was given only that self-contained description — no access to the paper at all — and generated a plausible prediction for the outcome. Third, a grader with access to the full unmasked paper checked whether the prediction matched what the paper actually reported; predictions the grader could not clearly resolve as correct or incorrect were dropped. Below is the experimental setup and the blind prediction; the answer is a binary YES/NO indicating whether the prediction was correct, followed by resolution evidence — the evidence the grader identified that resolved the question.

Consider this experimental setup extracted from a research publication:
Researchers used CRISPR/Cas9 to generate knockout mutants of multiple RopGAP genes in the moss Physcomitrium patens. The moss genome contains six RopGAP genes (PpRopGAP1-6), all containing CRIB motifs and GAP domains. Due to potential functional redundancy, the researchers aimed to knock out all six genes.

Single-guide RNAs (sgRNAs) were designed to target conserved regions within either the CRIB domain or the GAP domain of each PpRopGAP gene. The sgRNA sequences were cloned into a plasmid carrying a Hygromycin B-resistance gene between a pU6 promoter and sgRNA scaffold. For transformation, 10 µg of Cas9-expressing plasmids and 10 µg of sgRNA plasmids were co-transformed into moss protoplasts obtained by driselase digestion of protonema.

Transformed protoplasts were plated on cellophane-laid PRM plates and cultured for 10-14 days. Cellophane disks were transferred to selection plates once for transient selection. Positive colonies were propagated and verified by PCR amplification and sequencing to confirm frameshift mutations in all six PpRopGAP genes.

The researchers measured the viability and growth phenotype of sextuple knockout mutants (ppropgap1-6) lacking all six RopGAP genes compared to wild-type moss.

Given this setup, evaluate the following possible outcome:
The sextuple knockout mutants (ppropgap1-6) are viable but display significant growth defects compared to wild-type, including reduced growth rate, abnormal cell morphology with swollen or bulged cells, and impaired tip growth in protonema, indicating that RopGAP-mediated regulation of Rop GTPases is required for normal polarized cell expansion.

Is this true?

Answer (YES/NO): NO